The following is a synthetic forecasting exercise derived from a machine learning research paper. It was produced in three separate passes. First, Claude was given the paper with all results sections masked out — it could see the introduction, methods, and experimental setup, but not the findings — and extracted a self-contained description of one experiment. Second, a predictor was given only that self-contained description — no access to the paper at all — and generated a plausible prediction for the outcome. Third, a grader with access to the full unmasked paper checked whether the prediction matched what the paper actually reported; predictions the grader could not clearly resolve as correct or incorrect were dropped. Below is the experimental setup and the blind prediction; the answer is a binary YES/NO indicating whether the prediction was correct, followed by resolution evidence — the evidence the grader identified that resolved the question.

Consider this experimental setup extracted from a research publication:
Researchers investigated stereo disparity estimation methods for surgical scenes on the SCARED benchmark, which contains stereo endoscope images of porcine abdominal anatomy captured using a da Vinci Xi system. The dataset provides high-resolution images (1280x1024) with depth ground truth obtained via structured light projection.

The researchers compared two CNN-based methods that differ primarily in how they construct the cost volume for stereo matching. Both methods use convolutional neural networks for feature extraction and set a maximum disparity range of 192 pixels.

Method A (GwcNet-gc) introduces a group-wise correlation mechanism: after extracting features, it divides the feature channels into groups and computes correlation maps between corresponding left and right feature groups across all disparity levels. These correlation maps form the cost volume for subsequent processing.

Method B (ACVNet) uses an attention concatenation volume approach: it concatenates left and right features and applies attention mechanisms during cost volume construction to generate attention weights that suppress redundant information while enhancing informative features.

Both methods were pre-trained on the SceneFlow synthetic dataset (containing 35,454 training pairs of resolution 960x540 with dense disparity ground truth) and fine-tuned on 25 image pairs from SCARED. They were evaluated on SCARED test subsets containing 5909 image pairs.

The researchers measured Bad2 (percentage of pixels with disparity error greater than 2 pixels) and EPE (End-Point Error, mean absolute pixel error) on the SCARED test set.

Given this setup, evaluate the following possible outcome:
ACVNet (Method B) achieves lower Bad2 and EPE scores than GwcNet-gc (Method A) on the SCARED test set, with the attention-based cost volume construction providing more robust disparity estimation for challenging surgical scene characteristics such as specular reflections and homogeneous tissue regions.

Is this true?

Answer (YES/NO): NO